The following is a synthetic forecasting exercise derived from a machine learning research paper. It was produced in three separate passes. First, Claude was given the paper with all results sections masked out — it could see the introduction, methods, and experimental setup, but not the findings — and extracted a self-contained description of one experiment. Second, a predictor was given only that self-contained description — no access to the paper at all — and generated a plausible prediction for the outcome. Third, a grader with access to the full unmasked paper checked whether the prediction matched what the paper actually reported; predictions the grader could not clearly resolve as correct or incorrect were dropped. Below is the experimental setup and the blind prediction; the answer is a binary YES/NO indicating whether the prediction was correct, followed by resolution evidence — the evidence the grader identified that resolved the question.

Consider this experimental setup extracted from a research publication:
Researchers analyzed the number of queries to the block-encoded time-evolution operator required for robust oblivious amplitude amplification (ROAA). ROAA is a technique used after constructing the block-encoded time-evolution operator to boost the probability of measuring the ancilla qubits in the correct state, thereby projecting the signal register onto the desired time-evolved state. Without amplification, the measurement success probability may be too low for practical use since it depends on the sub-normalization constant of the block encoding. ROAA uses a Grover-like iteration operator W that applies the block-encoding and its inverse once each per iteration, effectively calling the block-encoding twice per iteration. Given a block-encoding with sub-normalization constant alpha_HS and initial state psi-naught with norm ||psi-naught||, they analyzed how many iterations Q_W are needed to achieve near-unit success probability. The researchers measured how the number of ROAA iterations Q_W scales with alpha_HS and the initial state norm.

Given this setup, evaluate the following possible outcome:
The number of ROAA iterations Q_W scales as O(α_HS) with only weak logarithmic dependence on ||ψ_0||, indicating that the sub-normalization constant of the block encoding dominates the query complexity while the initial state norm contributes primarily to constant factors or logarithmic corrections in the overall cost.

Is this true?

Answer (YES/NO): NO